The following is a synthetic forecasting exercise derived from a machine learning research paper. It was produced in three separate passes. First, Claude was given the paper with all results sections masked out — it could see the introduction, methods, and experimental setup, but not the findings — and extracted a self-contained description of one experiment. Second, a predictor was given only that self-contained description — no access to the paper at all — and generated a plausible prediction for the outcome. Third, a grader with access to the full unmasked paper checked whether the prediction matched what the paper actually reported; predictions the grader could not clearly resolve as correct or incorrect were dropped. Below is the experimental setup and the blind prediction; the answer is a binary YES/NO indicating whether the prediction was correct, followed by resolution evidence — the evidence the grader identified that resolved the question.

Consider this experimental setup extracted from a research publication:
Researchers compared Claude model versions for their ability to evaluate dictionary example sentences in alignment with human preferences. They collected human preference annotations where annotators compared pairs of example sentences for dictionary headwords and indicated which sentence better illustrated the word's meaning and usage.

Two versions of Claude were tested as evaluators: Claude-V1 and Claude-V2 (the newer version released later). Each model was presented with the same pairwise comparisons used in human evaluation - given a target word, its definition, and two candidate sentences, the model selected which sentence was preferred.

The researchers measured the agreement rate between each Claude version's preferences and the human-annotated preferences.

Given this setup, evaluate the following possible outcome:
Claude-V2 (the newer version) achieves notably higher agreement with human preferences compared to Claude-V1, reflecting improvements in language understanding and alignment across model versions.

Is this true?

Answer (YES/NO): NO